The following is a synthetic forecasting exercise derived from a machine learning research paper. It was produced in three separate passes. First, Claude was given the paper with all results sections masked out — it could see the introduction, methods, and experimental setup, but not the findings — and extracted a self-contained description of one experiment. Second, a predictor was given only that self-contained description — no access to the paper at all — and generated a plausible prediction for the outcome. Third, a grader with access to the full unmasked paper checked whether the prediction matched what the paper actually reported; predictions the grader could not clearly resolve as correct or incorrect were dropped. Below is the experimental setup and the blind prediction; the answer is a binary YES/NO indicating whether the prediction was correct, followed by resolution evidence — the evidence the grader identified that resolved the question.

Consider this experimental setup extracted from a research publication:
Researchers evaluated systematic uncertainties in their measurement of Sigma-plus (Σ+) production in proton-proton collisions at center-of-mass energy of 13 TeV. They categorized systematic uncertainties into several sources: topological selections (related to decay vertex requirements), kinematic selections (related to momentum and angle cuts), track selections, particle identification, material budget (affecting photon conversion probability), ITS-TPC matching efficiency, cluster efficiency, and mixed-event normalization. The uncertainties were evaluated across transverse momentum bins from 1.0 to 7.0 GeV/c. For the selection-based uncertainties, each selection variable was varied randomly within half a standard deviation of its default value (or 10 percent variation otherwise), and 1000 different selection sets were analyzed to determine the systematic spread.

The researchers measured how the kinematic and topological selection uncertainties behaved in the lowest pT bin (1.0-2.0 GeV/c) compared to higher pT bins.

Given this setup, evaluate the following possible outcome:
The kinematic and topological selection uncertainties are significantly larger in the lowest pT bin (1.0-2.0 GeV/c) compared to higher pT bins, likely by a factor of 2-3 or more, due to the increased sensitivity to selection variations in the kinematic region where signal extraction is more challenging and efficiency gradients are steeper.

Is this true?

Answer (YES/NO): YES